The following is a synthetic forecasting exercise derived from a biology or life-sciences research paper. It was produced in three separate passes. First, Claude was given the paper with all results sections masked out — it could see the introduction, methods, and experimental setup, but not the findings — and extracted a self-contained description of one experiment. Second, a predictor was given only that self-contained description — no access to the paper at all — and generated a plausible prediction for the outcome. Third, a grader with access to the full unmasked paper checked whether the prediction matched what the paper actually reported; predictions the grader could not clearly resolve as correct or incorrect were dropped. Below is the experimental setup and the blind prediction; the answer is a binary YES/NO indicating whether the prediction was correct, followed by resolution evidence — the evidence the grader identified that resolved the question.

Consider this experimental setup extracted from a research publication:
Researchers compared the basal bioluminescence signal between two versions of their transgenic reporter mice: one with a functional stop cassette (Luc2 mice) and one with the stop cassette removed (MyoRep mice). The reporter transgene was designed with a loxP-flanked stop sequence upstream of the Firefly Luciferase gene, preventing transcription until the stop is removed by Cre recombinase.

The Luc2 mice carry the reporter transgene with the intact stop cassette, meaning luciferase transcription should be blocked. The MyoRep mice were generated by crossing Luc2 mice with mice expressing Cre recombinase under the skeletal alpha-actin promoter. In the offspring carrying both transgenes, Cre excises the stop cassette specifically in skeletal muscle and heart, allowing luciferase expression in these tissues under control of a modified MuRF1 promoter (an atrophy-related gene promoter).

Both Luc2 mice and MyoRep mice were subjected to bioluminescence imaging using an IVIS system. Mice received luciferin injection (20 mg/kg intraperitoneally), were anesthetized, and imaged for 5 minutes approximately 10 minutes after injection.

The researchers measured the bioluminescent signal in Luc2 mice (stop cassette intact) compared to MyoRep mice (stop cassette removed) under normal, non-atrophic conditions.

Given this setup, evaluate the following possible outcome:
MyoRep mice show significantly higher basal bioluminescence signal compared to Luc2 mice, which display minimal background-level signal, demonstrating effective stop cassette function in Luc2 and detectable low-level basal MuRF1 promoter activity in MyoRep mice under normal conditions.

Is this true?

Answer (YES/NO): YES